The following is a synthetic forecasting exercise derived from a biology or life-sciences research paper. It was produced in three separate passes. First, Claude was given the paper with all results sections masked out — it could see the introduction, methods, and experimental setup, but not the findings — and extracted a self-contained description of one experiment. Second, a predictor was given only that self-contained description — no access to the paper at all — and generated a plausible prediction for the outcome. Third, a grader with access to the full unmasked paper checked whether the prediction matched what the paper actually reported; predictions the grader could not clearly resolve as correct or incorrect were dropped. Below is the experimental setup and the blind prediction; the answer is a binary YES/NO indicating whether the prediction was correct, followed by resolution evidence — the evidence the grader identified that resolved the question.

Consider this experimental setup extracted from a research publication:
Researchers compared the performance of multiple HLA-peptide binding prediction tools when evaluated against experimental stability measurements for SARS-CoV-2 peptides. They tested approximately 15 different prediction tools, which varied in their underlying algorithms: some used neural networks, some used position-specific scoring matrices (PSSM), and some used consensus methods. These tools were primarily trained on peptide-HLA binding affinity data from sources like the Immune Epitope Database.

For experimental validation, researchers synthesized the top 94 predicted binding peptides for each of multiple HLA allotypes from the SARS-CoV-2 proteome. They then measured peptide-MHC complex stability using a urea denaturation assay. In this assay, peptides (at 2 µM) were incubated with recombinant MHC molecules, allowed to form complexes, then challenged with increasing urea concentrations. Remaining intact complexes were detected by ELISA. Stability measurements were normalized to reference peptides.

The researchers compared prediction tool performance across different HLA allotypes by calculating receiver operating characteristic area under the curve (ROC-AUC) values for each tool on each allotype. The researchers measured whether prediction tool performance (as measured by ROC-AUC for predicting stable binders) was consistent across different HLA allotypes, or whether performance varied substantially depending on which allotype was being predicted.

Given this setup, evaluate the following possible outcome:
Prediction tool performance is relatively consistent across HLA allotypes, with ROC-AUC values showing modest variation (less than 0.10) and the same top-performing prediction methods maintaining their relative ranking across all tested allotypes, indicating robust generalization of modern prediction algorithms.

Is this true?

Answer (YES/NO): NO